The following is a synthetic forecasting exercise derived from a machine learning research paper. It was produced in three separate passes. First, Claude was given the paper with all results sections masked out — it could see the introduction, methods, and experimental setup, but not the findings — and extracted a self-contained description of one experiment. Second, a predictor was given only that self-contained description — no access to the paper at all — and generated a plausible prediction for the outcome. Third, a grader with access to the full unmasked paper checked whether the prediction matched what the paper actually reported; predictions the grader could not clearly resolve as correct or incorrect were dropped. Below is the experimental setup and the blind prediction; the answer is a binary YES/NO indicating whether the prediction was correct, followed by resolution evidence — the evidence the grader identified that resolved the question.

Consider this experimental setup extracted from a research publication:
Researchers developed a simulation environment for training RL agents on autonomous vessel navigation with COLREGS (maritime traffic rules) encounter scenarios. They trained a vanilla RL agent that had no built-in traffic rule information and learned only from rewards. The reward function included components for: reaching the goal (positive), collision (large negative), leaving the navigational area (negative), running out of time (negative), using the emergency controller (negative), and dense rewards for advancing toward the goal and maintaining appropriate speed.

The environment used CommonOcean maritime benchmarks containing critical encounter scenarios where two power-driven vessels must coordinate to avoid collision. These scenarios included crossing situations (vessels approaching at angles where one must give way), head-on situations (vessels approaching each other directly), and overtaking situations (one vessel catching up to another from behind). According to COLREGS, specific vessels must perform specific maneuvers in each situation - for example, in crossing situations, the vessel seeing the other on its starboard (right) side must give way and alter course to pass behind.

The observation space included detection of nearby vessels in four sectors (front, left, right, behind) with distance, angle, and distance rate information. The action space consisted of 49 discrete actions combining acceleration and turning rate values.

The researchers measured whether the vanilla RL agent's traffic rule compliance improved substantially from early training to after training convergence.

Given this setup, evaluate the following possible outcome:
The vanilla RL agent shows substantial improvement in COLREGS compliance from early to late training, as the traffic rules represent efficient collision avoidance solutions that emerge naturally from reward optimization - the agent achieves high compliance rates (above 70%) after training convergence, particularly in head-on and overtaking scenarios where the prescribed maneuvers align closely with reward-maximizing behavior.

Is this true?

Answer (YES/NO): NO